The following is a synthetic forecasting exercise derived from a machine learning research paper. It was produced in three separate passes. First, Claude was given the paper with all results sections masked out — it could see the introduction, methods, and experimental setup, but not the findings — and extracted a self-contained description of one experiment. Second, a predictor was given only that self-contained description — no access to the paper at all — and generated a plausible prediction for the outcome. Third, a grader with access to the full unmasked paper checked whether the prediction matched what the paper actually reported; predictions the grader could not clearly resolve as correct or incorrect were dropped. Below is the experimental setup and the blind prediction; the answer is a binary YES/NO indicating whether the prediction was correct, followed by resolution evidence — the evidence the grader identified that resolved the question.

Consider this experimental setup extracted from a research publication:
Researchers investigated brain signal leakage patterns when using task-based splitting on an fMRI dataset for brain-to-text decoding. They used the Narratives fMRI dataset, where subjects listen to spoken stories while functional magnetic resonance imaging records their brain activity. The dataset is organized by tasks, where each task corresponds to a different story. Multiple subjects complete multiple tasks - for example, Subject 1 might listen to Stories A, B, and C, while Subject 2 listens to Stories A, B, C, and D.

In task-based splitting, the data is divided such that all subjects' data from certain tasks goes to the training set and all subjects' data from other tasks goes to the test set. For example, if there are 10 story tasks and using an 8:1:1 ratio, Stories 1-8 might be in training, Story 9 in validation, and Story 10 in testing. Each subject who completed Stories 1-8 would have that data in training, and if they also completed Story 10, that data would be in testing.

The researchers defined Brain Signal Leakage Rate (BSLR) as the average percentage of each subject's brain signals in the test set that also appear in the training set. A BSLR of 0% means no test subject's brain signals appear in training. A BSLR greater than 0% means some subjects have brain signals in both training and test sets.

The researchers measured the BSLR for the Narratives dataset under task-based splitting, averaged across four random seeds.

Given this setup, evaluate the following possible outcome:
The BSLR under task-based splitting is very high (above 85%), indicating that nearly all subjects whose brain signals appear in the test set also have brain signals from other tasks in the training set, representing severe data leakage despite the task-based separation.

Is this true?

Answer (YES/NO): NO